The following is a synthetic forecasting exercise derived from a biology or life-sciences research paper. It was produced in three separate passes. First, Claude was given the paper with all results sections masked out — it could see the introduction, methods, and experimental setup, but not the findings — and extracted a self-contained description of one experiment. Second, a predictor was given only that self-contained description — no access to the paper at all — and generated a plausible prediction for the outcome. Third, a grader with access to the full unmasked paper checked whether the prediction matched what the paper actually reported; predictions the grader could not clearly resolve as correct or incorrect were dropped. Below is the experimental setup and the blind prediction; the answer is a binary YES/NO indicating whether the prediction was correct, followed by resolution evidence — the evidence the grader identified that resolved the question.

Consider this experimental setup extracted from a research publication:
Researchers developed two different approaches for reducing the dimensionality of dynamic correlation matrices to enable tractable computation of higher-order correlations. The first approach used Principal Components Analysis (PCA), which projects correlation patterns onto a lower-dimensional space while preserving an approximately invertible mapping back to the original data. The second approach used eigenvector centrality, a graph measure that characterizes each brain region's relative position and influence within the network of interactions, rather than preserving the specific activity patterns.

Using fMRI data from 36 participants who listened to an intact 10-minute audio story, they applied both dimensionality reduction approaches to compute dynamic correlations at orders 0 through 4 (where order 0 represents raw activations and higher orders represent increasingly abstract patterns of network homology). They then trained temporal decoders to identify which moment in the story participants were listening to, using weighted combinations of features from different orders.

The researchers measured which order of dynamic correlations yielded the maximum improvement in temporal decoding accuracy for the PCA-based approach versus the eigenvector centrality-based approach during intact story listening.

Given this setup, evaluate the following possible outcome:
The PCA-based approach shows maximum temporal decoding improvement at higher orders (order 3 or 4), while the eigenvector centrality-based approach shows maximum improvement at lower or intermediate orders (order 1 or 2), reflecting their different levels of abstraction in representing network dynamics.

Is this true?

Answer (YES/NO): NO